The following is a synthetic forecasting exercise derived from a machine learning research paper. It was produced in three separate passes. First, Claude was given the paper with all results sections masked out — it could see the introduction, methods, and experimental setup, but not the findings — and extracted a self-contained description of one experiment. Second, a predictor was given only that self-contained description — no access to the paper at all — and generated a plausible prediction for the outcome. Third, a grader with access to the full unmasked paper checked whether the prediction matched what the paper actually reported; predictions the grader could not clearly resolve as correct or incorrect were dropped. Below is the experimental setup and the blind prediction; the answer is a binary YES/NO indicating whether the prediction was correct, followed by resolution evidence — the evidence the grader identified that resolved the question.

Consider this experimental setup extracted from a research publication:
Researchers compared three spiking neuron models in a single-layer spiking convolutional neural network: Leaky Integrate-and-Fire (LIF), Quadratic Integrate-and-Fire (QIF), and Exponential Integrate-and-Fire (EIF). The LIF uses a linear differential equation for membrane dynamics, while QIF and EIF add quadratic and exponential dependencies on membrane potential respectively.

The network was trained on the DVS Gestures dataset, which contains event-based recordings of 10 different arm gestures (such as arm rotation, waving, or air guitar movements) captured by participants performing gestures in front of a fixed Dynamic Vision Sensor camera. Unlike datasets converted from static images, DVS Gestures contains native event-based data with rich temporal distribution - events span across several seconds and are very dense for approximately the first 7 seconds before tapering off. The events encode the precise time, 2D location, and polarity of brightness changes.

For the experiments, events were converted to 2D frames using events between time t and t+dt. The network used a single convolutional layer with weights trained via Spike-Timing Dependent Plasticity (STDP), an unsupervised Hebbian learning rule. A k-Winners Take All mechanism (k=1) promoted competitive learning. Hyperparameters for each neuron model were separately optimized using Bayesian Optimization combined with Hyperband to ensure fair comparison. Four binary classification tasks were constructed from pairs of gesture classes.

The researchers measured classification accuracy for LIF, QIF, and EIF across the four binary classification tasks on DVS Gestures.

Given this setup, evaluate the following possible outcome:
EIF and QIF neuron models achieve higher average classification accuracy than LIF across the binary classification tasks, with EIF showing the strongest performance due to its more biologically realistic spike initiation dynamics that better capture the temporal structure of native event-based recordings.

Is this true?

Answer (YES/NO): NO